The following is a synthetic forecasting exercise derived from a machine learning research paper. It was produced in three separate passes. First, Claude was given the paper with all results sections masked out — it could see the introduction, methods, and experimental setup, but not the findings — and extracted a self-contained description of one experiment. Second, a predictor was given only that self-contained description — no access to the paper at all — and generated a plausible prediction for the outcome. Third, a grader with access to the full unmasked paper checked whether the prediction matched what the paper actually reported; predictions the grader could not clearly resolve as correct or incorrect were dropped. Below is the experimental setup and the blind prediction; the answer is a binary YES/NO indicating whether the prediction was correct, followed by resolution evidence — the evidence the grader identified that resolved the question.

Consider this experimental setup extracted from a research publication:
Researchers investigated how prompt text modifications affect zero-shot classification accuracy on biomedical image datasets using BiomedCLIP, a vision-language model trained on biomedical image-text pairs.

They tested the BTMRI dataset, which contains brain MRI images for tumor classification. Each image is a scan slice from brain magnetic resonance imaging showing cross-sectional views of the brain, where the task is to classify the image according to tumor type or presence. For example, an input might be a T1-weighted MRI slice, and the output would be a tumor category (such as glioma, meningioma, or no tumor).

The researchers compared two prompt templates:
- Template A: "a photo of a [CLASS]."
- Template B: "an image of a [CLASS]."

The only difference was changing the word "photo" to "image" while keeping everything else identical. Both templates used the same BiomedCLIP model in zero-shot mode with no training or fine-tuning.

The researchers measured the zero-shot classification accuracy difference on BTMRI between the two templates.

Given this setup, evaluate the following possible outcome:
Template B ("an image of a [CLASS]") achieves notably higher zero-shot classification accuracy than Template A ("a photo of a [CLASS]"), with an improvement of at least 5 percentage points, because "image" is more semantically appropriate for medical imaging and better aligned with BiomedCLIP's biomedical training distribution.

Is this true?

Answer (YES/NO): NO